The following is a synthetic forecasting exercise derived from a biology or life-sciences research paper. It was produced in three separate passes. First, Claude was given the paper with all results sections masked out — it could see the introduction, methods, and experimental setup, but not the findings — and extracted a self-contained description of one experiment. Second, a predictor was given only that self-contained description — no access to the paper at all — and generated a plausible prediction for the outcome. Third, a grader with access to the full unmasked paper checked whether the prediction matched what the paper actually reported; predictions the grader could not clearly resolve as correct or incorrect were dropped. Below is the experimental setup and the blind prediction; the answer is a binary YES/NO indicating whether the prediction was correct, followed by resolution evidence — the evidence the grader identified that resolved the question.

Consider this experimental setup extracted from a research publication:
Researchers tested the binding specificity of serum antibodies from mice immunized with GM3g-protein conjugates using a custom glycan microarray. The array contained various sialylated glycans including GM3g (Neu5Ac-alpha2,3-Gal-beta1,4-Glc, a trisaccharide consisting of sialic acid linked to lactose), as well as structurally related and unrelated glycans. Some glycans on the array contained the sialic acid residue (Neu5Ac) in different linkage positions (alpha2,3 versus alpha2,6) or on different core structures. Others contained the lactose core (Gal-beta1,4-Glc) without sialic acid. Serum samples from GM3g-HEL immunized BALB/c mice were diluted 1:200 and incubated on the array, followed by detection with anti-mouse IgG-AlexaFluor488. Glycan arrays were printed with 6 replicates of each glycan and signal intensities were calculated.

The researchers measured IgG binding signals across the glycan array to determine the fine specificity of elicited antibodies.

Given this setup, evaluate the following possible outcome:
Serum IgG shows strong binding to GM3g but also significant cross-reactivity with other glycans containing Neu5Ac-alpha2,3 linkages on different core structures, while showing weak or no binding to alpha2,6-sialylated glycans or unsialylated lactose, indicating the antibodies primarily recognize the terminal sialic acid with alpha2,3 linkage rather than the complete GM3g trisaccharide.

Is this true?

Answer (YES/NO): NO